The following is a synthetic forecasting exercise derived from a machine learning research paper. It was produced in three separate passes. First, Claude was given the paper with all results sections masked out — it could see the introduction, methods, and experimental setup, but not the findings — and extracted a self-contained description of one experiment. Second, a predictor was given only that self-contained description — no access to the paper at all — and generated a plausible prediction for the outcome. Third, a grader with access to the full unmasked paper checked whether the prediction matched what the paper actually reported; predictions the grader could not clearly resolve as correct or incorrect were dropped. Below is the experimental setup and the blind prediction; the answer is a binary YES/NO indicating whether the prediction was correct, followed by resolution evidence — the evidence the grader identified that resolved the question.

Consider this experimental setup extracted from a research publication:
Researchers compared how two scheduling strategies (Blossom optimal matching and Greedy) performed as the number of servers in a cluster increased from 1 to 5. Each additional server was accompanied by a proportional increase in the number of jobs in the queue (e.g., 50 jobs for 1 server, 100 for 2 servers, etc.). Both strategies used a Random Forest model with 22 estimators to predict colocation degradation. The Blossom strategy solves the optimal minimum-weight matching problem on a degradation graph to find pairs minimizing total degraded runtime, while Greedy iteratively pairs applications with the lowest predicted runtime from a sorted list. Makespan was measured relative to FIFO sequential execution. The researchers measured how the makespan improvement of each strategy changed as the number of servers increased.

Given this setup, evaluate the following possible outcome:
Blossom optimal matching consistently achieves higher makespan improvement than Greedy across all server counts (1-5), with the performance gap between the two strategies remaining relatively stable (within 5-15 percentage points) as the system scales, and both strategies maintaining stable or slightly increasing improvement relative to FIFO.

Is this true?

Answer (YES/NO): NO